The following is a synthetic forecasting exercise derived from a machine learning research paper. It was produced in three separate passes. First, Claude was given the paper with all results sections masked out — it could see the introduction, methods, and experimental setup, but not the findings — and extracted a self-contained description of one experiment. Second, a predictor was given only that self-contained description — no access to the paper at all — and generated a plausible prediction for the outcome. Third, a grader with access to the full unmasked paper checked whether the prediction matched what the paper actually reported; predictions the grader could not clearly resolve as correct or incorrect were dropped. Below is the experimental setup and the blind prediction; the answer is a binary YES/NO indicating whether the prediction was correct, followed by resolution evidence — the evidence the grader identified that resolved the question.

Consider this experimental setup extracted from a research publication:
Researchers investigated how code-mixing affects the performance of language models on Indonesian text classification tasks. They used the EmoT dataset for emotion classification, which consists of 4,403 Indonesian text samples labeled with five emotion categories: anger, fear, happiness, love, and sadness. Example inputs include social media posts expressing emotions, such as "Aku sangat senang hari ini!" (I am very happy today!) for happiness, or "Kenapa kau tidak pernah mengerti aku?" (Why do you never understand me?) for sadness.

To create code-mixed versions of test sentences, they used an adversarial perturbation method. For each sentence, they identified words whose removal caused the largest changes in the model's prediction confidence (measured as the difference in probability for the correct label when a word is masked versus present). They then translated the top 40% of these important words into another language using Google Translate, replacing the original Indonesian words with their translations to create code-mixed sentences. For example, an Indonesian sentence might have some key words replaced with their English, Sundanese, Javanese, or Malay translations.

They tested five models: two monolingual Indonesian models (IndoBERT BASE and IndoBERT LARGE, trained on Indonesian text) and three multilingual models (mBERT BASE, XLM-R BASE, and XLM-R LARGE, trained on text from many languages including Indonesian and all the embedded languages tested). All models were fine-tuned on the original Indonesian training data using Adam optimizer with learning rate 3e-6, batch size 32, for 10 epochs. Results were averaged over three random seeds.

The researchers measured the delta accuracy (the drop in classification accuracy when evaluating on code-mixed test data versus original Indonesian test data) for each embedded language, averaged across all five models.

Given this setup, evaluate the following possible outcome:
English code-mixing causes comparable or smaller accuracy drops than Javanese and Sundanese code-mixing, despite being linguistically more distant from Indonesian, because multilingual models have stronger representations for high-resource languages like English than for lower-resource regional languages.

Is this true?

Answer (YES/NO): YES